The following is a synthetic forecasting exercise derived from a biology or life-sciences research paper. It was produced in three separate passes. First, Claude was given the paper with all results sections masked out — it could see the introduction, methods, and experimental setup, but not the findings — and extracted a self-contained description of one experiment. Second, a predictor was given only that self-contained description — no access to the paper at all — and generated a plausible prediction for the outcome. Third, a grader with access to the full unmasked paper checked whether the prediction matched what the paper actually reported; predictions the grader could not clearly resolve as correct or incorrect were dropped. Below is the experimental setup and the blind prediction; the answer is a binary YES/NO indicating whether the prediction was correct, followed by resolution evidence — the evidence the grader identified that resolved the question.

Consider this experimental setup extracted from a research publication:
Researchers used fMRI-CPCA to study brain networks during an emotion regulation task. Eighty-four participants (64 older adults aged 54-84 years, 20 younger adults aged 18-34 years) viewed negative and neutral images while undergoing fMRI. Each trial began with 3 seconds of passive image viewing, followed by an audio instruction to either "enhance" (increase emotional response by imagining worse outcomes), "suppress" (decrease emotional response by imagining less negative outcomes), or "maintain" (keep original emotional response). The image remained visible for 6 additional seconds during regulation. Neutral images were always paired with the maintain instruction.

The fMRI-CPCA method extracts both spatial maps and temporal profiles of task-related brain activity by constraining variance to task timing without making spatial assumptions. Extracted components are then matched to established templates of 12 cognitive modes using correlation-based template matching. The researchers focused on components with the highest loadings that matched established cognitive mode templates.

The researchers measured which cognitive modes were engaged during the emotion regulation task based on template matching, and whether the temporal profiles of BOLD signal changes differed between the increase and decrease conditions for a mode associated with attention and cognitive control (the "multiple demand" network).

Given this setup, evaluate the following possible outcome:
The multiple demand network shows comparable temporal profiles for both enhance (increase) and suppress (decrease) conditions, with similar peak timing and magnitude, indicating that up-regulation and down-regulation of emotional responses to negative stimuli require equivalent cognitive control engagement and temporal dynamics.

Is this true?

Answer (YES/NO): NO